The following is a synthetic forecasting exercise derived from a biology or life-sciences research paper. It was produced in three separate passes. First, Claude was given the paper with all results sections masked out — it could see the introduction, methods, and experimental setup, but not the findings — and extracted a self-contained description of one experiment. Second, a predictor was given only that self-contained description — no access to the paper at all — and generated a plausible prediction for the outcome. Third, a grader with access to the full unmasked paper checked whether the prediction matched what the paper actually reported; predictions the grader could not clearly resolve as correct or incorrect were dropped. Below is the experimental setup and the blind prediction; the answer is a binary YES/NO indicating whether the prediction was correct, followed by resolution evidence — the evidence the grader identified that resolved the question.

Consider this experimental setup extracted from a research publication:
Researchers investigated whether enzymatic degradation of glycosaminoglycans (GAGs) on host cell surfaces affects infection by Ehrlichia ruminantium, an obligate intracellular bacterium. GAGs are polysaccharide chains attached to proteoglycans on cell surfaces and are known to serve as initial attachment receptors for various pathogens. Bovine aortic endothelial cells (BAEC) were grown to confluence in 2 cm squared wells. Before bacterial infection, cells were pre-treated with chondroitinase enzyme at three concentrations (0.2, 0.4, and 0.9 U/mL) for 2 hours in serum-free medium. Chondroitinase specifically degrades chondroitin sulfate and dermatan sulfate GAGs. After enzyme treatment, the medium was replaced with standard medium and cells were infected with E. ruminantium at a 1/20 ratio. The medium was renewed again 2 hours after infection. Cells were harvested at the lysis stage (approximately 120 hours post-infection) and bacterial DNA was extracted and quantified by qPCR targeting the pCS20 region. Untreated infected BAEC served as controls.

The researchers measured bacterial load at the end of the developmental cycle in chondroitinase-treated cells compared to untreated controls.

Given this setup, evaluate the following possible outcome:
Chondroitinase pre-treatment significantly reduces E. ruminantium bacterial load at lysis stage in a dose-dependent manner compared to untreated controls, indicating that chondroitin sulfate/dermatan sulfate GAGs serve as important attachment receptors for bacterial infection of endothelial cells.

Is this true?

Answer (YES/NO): NO